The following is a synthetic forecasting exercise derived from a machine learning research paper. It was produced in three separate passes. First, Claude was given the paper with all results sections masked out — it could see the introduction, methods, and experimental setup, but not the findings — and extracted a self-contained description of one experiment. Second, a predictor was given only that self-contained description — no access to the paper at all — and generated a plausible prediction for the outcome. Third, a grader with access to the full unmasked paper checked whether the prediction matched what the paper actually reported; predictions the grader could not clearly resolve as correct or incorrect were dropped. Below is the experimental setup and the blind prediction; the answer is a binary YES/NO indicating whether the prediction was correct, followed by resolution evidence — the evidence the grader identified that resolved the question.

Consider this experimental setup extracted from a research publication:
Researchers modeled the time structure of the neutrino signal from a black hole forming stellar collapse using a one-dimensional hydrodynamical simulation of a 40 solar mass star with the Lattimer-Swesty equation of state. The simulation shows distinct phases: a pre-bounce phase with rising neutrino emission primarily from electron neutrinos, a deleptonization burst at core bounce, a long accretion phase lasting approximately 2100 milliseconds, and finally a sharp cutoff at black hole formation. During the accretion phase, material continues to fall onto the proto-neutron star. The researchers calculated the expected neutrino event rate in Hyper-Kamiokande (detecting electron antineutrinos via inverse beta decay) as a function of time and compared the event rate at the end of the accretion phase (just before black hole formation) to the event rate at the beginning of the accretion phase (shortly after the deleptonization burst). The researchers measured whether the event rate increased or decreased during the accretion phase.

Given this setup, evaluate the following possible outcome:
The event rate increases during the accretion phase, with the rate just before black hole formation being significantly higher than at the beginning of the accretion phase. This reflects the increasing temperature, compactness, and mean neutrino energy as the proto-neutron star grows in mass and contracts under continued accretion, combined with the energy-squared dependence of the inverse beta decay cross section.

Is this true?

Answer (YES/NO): YES